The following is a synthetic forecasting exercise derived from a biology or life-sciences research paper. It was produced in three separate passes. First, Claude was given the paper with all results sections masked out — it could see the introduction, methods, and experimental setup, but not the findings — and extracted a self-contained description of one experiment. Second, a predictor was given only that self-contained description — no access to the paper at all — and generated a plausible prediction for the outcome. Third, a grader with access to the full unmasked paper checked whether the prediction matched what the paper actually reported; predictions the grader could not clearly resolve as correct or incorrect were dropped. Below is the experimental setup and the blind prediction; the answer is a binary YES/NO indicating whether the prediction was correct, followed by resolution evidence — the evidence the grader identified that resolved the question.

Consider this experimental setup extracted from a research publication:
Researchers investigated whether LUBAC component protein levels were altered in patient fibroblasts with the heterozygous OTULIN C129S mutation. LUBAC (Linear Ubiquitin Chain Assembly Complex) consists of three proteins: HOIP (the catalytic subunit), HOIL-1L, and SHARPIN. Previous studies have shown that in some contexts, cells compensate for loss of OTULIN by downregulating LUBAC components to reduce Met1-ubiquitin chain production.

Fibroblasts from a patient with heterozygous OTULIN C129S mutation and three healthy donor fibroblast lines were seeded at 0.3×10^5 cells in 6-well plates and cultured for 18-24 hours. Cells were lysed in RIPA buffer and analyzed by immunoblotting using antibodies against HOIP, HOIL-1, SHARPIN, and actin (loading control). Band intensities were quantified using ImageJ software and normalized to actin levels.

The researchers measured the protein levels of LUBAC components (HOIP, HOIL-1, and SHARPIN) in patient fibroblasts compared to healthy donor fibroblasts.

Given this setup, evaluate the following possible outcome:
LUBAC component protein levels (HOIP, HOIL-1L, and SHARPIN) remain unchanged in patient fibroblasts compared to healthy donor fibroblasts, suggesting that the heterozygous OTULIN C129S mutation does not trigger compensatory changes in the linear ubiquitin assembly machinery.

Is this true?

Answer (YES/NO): YES